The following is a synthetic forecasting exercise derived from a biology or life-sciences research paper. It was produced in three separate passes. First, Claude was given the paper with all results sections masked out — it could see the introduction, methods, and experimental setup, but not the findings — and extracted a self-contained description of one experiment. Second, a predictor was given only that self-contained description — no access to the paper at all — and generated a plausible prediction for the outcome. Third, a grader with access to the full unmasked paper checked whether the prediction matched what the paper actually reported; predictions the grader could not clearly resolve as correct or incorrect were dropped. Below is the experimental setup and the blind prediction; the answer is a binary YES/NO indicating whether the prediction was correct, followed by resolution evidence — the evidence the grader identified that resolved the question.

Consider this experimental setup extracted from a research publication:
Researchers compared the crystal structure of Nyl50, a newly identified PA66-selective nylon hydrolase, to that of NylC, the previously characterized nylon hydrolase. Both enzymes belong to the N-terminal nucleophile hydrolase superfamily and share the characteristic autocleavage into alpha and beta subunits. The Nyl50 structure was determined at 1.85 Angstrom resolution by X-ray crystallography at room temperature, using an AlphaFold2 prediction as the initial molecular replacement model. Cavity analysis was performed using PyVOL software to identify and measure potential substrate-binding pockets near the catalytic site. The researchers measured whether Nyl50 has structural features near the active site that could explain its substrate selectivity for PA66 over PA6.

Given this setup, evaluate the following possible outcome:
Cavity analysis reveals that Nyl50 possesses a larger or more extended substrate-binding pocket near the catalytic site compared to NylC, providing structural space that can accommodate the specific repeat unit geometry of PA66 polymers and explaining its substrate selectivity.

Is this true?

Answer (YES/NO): NO